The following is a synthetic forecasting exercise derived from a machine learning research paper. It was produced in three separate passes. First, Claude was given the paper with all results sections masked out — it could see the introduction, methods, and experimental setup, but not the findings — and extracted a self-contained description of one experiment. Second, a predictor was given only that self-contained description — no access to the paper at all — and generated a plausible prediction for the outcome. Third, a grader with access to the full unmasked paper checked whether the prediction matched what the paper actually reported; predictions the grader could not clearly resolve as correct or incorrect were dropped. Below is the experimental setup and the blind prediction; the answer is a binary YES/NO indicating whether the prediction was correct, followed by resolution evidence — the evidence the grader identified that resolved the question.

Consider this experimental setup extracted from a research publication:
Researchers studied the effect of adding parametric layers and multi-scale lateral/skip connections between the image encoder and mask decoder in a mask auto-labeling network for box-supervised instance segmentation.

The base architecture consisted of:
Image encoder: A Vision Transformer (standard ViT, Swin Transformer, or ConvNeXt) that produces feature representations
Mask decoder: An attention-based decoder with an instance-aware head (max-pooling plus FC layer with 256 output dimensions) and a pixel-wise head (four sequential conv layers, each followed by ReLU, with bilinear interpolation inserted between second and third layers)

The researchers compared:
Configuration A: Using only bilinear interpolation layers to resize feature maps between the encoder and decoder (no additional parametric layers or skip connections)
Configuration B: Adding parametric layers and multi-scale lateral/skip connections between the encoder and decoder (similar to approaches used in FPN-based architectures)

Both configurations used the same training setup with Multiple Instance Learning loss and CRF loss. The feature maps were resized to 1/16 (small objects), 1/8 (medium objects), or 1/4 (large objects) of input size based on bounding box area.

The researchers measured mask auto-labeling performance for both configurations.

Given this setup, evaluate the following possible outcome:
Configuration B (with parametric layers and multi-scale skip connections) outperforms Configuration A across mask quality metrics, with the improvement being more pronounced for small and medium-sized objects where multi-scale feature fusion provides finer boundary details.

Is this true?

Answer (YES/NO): NO